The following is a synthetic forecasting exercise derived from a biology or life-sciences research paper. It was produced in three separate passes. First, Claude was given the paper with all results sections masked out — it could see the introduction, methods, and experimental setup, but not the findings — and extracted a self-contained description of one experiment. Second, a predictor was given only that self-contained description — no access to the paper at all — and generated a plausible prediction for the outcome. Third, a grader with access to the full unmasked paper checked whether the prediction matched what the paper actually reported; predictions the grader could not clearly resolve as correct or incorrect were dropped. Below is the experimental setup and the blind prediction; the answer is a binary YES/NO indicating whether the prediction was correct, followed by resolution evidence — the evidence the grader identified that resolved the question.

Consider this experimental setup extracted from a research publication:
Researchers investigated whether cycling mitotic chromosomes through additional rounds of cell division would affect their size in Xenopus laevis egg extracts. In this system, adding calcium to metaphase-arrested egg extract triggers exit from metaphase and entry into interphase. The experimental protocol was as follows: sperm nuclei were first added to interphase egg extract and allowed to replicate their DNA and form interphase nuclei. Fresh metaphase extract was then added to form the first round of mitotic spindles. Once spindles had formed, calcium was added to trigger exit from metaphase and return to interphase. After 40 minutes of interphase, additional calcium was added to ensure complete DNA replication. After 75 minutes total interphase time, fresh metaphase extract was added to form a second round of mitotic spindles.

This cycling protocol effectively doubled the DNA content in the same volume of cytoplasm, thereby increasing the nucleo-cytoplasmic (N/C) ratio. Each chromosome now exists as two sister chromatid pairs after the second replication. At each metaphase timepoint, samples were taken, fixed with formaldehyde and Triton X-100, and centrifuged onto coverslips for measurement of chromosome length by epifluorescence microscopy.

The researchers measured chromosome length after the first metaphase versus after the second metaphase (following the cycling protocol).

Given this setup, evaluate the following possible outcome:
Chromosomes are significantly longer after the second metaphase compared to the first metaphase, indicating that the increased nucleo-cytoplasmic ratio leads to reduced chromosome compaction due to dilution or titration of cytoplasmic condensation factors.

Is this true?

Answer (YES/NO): NO